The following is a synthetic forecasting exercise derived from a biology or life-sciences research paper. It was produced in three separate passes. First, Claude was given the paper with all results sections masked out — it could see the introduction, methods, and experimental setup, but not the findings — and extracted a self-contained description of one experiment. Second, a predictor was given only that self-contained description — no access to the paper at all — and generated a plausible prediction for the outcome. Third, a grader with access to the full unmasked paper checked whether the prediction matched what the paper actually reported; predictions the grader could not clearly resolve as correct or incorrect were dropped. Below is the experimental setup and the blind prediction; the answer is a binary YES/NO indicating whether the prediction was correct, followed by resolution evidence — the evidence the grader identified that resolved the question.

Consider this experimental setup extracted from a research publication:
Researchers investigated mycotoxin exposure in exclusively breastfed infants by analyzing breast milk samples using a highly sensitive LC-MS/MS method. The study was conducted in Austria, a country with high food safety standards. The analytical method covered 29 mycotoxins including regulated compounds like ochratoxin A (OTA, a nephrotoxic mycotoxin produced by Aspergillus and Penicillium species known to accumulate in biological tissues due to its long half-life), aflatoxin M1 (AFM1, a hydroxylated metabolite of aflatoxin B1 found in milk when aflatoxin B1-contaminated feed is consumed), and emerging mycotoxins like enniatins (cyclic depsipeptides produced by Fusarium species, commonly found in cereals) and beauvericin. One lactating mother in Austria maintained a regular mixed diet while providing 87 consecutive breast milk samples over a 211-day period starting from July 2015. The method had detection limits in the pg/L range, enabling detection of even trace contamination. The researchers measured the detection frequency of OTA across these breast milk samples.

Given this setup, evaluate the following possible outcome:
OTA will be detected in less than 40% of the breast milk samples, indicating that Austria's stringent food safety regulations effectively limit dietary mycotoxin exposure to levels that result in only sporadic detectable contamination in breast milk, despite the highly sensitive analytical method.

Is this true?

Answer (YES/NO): NO